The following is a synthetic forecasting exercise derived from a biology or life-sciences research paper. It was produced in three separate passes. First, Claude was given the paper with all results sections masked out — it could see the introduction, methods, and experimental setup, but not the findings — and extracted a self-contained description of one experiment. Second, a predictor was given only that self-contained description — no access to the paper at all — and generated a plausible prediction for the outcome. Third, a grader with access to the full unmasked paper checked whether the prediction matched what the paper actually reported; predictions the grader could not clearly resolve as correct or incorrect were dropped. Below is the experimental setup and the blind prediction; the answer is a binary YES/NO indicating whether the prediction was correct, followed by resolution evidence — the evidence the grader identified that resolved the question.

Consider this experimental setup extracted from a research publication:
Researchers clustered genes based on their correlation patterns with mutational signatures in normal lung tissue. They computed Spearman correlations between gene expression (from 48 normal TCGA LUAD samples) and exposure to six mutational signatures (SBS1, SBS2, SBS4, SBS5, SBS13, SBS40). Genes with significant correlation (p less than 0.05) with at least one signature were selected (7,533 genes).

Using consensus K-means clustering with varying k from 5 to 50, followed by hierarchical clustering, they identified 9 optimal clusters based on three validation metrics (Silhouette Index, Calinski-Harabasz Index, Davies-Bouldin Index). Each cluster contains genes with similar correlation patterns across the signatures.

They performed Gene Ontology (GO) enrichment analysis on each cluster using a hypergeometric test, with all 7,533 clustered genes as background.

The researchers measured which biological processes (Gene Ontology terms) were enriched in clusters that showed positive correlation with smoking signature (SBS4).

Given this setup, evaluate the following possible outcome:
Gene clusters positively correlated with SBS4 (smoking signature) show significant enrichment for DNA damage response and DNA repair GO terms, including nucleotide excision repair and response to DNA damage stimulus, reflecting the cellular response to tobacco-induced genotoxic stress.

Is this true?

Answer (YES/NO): NO